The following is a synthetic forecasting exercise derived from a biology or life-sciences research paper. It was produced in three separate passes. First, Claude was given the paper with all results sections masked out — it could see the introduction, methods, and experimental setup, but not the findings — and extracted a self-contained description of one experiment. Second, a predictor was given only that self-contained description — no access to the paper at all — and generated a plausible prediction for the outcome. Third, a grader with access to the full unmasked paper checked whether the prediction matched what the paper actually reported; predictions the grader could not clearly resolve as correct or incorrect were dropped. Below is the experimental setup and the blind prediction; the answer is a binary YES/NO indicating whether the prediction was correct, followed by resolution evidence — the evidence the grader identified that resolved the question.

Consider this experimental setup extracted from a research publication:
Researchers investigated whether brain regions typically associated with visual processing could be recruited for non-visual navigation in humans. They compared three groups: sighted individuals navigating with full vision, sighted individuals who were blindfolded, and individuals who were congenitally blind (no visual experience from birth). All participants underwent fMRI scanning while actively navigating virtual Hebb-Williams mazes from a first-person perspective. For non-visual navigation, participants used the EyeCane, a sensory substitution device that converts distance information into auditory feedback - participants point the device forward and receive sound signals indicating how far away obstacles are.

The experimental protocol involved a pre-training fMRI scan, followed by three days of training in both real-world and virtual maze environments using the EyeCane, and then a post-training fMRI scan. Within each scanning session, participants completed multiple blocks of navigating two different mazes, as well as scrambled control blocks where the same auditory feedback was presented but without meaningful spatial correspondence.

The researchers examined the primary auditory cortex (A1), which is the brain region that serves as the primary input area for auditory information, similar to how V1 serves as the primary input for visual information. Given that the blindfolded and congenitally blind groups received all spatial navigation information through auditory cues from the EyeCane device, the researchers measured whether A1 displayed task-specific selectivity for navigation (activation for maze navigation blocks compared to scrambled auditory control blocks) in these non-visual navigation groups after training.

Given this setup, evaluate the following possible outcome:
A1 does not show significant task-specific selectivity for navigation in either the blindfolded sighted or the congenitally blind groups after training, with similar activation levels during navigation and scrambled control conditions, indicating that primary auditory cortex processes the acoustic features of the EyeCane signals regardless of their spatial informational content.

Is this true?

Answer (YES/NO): YES